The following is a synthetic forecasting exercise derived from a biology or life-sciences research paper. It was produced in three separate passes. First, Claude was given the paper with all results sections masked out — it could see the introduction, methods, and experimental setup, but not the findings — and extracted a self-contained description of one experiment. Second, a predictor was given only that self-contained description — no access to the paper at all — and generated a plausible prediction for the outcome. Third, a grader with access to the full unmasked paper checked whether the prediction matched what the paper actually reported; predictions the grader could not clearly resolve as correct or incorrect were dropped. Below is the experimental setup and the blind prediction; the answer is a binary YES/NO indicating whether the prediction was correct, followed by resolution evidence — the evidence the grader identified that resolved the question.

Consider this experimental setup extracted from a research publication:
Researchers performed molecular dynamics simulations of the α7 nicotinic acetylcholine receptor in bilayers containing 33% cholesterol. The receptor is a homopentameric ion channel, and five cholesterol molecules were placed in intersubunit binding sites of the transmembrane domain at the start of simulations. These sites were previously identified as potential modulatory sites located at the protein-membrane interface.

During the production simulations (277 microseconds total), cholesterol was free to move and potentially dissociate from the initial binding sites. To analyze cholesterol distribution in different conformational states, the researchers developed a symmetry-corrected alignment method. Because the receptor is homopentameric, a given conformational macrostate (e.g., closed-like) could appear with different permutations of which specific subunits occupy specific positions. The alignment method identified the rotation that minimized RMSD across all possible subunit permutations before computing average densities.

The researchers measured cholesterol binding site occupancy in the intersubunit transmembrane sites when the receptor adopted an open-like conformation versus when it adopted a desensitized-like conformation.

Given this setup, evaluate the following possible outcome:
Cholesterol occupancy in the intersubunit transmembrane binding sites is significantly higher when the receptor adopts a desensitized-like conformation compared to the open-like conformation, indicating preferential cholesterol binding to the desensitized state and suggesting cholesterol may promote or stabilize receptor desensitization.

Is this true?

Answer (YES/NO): YES